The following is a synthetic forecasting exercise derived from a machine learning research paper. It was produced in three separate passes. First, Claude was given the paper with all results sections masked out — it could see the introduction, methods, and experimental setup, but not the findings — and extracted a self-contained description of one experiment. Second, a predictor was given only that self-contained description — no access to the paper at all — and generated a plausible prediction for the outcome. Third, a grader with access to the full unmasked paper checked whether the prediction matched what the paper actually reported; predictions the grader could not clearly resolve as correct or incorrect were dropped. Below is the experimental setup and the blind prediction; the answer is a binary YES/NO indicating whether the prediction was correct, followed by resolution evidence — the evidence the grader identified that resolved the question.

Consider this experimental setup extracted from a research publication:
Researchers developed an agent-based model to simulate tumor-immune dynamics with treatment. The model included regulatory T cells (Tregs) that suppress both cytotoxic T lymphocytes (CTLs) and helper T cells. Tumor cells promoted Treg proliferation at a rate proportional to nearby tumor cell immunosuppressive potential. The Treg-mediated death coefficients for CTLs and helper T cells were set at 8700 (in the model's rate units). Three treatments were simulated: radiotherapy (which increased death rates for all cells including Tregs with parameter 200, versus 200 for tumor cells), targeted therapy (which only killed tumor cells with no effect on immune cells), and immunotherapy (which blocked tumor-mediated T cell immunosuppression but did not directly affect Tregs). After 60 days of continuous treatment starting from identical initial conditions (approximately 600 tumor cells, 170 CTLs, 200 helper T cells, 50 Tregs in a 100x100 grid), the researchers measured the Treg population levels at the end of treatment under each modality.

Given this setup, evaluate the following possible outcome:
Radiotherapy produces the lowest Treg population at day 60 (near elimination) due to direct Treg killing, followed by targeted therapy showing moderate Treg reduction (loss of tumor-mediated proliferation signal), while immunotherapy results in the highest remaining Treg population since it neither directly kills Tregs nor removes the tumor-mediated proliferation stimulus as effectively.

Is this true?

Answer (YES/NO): NO